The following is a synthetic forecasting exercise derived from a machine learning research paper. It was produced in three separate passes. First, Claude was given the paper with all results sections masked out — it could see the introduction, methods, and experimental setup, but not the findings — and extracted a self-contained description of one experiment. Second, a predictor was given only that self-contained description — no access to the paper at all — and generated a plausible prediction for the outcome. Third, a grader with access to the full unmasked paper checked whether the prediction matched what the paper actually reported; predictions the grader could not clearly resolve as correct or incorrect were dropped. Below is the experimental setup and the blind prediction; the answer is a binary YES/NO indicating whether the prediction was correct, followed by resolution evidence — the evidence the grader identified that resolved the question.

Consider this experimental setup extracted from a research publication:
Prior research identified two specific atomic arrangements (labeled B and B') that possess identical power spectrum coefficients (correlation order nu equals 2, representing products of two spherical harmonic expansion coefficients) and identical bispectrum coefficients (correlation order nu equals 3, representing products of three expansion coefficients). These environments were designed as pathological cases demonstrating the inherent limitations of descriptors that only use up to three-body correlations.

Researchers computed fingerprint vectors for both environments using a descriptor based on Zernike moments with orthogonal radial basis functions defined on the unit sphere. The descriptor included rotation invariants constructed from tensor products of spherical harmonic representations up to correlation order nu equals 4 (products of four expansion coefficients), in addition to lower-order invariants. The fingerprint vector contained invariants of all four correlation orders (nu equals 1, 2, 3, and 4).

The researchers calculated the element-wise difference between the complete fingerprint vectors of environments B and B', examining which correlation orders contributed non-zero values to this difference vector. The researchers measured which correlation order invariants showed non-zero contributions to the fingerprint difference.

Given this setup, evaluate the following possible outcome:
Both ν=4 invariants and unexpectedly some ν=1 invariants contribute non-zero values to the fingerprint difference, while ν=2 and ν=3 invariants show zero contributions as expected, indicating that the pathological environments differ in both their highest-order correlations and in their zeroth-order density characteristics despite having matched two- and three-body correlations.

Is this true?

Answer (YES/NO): NO